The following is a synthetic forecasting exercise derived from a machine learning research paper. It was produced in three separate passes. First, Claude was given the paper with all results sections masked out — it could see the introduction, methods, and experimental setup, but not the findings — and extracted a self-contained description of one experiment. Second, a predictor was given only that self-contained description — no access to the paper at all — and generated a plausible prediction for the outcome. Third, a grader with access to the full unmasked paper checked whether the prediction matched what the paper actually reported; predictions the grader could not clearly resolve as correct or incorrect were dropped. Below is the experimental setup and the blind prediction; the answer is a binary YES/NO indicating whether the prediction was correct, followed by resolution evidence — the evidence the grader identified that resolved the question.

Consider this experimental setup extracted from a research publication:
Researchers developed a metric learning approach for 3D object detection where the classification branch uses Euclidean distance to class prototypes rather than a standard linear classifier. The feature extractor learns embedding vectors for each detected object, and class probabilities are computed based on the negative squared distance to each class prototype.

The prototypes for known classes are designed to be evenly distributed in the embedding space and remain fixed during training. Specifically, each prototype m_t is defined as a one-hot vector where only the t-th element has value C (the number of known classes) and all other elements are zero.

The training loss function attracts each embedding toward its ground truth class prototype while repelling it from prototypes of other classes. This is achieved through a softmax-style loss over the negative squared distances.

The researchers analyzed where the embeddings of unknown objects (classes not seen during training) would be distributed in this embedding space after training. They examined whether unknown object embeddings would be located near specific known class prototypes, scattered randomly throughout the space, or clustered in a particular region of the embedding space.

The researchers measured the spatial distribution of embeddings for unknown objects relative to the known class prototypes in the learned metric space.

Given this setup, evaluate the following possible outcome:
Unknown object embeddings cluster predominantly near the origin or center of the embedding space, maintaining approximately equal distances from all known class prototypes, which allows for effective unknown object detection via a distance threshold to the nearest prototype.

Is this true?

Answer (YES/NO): NO